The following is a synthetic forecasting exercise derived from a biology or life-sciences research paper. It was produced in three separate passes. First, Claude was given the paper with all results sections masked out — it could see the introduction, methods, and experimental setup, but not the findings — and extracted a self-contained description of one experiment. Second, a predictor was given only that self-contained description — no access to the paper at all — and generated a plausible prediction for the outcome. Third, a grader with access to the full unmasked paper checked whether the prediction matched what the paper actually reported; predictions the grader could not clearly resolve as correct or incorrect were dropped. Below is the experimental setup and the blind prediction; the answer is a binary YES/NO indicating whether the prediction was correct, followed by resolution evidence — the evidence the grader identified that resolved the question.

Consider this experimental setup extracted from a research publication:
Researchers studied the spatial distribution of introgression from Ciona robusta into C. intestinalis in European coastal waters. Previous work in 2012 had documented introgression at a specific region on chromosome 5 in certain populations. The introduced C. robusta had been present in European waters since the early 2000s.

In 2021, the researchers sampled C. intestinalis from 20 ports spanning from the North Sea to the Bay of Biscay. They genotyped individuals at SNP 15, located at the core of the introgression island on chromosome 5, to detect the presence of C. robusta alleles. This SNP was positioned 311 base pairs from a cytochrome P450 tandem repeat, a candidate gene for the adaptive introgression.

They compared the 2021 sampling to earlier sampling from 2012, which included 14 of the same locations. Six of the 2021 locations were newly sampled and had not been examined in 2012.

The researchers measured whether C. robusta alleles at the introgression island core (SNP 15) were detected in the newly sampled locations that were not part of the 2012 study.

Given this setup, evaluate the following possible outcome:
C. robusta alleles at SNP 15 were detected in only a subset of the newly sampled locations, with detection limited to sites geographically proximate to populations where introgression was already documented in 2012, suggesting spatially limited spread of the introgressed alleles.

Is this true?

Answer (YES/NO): YES